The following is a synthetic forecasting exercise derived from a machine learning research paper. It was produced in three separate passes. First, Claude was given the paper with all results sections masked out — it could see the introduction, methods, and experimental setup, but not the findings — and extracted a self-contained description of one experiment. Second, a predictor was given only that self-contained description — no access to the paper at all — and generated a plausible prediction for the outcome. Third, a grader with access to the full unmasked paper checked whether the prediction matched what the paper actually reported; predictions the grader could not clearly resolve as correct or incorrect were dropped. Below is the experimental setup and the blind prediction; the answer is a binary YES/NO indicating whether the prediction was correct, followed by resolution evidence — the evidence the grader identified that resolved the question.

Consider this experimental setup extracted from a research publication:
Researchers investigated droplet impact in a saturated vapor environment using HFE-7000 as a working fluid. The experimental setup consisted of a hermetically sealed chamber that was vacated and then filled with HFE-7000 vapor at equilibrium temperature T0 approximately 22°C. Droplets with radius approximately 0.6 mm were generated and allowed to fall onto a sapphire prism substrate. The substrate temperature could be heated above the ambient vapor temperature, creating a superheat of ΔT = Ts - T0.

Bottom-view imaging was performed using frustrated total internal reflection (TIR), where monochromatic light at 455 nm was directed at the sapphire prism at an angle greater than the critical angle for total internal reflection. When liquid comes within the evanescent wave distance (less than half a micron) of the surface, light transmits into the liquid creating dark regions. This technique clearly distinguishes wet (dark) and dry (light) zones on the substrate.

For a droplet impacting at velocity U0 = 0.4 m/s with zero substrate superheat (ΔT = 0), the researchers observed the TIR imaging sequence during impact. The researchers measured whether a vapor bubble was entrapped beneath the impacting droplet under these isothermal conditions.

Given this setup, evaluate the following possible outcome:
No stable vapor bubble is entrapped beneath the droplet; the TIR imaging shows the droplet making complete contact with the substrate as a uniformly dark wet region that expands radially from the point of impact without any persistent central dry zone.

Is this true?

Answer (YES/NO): NO